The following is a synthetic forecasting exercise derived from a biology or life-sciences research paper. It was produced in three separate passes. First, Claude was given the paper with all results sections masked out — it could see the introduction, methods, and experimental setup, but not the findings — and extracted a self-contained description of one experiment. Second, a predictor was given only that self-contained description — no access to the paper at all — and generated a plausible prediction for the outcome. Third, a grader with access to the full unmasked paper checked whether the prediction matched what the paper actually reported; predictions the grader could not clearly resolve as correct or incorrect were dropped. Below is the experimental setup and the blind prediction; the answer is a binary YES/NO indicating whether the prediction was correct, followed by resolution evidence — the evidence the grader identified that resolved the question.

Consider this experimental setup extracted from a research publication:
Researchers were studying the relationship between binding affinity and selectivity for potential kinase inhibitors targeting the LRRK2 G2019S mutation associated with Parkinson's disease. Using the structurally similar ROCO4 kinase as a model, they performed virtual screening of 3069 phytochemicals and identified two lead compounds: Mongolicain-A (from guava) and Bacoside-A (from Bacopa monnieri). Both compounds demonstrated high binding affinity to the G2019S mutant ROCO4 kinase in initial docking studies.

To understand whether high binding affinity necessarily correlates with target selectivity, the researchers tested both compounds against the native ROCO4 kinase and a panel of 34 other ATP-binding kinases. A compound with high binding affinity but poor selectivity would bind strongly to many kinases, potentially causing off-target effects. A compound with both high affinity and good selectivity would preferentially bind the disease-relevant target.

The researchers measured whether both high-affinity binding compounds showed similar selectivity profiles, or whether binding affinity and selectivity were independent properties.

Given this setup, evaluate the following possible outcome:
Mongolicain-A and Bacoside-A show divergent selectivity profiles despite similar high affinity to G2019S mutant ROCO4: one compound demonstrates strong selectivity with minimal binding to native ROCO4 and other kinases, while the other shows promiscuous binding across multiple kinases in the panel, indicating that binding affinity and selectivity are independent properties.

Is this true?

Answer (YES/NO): YES